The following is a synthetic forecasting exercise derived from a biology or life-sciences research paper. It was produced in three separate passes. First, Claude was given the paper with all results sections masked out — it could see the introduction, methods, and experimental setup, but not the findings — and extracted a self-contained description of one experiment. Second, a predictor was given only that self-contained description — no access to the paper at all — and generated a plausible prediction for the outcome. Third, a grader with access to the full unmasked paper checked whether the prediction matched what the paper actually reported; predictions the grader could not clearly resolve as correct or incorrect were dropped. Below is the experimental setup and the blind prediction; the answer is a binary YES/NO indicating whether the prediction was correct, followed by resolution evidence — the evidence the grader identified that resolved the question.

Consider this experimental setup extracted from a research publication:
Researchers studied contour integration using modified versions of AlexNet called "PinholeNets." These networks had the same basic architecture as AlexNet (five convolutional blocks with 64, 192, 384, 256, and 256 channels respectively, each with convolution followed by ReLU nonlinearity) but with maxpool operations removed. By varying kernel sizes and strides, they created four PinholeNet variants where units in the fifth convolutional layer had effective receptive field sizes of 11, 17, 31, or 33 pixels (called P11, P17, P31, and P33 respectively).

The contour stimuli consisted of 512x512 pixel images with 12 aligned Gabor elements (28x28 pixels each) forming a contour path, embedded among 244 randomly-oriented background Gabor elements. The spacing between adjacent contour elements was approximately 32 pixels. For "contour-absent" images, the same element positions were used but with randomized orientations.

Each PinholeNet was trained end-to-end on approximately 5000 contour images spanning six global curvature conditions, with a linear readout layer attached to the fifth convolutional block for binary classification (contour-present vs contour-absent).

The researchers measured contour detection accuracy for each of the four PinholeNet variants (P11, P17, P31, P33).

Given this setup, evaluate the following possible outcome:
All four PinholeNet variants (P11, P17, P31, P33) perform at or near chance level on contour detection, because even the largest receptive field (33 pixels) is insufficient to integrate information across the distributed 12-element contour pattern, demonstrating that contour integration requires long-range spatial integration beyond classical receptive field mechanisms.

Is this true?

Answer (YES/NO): NO